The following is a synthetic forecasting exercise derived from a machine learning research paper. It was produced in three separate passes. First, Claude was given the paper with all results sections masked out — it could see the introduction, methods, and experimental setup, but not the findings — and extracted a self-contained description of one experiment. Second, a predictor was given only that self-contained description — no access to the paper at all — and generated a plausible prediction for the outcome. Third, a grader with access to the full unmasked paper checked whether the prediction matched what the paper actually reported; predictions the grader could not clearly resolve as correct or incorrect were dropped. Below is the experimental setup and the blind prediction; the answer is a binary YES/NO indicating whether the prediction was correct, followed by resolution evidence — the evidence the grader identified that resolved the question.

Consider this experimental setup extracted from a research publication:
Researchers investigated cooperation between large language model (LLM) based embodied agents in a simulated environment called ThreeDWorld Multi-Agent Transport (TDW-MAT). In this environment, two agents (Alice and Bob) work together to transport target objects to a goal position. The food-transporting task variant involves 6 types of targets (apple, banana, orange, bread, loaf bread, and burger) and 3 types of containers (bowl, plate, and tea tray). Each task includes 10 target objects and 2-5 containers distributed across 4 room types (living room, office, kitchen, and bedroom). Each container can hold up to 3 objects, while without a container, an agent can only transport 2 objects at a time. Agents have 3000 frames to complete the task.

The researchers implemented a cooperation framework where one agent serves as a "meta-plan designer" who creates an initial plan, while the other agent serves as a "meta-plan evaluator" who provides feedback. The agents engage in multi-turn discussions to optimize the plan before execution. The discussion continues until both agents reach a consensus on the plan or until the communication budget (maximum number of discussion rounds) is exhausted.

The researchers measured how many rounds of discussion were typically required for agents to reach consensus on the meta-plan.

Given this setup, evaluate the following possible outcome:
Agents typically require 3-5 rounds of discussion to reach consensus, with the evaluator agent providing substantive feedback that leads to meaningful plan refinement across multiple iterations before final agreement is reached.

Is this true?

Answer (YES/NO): NO